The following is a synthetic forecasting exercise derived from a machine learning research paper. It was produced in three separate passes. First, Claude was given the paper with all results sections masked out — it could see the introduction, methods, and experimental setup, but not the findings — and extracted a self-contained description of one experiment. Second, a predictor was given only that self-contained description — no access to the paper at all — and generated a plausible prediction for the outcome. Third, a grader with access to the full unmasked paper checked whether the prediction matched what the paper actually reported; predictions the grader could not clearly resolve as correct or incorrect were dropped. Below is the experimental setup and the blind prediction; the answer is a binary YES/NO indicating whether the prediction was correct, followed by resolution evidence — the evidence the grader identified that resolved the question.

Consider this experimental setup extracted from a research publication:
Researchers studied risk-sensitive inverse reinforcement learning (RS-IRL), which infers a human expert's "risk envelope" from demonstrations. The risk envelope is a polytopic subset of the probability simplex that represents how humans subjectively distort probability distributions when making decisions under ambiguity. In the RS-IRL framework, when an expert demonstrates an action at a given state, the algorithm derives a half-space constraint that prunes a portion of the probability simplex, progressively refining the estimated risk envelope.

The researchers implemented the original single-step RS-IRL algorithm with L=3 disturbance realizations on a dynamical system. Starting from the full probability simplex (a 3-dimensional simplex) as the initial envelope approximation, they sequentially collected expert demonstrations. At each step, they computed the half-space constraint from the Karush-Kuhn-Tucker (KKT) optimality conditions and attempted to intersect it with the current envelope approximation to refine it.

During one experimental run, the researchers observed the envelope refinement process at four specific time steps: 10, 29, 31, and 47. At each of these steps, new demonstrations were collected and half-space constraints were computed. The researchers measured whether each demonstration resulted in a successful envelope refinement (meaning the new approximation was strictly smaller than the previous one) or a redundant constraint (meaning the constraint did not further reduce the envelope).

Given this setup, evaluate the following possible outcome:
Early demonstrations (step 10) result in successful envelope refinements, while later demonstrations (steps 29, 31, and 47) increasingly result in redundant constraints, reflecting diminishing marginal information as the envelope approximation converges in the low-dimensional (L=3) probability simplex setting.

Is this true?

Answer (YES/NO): NO